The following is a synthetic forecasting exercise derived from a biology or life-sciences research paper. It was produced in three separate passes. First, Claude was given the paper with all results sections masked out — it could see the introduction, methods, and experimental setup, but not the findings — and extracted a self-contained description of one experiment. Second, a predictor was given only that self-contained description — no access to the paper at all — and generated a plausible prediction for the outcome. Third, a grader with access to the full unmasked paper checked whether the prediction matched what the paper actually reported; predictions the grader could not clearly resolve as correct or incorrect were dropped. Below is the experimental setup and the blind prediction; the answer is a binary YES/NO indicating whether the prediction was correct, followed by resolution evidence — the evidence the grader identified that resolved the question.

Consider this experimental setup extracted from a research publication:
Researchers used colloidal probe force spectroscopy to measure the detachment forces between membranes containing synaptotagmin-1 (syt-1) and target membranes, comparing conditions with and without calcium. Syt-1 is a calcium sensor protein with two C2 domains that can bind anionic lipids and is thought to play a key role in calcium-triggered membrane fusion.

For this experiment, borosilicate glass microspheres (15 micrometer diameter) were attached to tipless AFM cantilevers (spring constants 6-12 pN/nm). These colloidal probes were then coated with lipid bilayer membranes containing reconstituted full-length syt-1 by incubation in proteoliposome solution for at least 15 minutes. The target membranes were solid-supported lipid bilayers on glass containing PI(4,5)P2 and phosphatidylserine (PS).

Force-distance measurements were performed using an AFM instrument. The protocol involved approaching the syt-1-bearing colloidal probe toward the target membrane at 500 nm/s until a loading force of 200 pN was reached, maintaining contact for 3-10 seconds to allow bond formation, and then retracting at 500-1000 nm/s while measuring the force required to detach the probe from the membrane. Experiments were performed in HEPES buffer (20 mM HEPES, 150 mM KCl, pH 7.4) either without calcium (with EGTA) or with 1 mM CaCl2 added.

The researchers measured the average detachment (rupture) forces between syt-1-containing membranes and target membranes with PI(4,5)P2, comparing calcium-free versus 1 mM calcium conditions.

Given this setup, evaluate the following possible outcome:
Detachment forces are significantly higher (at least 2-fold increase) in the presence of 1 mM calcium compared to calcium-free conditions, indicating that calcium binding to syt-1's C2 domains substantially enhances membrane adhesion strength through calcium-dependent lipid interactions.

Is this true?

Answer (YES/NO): NO